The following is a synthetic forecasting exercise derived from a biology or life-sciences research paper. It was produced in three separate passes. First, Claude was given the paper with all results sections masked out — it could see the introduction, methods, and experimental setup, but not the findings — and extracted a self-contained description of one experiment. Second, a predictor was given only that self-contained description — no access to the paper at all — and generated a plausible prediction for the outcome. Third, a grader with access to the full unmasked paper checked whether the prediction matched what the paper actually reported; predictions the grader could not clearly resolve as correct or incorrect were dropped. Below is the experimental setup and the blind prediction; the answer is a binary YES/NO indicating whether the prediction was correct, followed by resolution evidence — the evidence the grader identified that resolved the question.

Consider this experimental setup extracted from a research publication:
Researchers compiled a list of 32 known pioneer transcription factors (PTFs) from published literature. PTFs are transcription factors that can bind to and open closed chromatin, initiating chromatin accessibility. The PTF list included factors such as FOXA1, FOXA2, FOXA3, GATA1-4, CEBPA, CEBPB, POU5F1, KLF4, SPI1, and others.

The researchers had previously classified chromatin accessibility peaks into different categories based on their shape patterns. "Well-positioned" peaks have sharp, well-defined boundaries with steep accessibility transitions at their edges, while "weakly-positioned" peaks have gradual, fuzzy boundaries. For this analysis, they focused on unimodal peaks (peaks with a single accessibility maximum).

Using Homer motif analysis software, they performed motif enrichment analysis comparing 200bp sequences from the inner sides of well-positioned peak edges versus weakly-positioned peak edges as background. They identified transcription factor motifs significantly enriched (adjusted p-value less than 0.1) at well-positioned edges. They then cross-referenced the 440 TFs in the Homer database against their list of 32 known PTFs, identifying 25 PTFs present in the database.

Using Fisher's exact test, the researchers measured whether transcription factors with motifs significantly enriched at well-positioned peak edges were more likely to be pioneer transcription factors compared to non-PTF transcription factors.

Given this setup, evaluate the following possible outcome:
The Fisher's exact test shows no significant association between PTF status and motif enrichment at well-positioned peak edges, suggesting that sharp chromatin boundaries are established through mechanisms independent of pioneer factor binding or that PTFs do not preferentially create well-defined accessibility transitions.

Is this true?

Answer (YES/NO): NO